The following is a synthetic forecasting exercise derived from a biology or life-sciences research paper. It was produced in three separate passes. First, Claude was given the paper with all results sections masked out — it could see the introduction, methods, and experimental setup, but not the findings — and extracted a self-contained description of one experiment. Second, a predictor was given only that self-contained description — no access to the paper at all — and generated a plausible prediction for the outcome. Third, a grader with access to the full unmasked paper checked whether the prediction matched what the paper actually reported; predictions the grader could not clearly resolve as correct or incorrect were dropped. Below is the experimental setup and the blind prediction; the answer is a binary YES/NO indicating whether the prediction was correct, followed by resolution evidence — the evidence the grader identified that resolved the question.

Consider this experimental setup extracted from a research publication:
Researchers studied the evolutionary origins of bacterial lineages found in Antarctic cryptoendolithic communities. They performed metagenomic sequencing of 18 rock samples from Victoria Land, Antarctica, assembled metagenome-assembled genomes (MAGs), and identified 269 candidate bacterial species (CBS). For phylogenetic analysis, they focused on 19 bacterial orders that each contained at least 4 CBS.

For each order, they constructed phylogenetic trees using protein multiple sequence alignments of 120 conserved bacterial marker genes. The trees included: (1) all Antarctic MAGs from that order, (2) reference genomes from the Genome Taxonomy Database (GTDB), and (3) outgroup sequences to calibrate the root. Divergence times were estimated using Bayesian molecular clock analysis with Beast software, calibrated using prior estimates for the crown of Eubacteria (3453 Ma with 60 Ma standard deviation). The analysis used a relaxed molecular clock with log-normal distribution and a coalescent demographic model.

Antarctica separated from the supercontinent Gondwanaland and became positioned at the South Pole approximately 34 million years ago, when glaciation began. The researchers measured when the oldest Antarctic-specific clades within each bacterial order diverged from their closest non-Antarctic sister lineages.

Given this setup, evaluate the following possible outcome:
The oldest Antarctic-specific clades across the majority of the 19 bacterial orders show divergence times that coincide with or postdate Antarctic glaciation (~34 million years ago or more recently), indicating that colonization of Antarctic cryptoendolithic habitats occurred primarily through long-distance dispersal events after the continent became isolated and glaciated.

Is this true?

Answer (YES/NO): NO